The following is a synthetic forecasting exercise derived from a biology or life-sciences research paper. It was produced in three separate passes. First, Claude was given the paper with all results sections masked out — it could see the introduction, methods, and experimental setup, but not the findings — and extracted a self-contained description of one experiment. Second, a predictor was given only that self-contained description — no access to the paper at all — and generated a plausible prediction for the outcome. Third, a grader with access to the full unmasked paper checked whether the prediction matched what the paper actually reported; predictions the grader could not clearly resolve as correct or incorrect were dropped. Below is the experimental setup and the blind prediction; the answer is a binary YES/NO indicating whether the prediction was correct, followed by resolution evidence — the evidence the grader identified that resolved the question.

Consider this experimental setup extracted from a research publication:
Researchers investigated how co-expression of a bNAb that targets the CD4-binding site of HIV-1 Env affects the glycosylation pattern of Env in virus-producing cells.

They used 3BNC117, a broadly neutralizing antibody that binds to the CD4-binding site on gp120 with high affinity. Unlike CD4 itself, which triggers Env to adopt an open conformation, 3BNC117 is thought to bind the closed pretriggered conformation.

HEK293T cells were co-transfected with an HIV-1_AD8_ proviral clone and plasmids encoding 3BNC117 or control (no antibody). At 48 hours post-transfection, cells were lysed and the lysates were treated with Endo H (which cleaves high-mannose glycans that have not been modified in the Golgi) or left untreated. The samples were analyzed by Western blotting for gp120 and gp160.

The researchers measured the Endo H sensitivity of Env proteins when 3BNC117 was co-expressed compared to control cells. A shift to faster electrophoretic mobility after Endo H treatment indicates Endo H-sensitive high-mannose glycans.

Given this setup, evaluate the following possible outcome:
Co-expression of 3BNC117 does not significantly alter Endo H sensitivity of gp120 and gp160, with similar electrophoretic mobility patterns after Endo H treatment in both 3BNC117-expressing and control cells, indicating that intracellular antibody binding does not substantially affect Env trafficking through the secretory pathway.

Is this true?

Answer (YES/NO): NO